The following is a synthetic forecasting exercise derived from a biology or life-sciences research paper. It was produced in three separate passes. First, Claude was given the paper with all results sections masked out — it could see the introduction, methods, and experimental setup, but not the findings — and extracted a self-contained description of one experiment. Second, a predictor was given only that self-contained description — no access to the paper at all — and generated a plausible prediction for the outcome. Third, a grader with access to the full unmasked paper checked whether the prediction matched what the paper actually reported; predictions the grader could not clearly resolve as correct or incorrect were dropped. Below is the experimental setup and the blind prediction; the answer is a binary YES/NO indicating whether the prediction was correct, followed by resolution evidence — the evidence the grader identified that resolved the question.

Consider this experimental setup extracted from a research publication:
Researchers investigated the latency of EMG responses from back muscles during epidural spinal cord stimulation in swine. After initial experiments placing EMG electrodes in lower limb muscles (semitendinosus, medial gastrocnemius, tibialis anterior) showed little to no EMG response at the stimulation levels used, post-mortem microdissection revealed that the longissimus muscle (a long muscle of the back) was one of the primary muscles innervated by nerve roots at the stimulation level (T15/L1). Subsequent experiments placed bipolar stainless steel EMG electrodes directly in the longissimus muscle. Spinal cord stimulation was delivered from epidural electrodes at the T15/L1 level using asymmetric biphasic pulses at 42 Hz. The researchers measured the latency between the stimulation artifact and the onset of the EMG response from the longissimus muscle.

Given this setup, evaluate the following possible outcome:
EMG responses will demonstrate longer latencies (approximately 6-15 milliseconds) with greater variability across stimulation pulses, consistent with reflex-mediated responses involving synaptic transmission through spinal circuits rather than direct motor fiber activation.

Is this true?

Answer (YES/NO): NO